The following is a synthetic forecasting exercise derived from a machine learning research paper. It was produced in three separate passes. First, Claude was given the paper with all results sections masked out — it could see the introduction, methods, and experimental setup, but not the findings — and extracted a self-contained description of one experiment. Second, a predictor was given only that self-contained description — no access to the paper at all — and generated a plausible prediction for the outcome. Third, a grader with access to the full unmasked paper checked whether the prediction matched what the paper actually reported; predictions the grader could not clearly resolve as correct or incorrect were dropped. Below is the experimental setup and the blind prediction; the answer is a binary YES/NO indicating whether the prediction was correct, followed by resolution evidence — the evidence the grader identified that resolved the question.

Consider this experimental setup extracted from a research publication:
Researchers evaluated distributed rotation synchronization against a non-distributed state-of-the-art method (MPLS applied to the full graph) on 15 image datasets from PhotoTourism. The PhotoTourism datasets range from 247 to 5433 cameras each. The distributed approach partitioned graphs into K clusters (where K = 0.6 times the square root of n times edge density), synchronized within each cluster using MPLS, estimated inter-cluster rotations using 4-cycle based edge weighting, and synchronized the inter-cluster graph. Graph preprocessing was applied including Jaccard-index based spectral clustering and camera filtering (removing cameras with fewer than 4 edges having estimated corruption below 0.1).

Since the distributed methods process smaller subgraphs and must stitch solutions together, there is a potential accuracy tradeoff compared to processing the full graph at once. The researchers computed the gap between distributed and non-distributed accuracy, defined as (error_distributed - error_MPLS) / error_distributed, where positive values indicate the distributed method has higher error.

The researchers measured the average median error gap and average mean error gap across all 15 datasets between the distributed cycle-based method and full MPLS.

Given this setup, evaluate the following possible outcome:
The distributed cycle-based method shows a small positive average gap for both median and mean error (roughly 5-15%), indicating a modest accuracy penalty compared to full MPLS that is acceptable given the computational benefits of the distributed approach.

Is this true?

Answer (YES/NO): NO